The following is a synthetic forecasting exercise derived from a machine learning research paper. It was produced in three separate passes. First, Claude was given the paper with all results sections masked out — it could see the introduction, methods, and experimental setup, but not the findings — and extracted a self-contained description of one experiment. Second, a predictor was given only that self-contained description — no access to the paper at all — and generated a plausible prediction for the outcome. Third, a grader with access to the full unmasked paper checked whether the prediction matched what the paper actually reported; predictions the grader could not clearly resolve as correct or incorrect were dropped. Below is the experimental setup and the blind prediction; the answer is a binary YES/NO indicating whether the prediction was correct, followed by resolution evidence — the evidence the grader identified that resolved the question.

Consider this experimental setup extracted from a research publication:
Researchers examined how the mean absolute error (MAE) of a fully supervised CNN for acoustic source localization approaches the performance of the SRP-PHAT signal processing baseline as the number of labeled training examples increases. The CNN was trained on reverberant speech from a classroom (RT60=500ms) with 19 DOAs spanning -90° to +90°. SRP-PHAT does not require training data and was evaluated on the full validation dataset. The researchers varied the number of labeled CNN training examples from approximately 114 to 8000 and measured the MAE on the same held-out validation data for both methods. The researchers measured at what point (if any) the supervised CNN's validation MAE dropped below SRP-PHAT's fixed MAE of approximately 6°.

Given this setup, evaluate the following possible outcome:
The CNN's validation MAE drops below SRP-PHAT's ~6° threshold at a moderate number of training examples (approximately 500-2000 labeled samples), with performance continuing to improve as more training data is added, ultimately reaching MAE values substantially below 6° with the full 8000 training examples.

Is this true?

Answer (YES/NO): NO